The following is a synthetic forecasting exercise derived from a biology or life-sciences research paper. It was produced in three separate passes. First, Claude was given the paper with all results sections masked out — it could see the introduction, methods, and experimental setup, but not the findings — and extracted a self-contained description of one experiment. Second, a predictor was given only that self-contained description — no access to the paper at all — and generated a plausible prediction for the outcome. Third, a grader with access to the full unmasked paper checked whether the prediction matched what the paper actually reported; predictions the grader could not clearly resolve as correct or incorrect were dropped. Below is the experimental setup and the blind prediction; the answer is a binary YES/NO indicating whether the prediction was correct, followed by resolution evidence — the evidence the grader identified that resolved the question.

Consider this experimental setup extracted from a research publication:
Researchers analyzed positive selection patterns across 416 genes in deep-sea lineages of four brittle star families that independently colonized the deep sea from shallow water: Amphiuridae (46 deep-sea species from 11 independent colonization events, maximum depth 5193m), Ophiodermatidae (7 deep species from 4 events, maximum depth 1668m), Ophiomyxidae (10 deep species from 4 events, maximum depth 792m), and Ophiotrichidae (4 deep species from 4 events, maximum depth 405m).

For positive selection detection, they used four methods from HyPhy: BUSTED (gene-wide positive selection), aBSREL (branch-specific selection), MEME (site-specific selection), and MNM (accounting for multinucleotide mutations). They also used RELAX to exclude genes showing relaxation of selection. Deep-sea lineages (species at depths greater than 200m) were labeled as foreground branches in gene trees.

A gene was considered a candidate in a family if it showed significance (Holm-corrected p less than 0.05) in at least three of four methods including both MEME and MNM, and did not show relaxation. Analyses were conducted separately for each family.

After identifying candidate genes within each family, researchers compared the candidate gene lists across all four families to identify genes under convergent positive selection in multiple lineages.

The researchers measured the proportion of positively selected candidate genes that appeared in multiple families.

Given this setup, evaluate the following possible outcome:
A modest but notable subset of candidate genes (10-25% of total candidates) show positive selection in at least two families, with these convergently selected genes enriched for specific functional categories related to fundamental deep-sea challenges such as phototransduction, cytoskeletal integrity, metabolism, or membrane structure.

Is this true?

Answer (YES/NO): NO